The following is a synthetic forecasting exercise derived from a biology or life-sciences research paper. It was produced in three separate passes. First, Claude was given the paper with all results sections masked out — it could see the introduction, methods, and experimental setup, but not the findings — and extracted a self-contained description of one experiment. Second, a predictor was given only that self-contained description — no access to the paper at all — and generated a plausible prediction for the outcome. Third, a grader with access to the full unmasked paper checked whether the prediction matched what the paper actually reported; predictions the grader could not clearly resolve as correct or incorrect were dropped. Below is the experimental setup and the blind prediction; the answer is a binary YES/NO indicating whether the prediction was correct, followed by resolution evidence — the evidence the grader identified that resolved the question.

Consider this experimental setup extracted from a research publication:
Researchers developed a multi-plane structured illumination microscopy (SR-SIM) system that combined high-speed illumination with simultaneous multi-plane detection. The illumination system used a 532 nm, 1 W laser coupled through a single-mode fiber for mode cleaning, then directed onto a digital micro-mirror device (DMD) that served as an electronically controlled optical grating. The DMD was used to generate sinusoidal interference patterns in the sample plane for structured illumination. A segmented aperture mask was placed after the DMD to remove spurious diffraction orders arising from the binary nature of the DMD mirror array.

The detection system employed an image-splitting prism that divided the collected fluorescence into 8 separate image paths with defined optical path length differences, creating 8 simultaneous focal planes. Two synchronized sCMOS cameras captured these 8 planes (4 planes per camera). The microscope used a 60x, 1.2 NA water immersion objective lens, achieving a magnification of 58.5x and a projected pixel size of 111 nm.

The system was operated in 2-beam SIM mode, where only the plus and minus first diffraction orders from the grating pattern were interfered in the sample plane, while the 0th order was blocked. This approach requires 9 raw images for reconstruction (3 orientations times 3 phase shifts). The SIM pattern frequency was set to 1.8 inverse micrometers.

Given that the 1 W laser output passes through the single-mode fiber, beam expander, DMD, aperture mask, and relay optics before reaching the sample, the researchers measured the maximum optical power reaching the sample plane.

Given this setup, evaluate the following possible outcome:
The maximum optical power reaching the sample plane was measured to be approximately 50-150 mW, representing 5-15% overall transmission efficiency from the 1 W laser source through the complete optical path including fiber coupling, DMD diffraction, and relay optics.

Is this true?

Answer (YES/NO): NO